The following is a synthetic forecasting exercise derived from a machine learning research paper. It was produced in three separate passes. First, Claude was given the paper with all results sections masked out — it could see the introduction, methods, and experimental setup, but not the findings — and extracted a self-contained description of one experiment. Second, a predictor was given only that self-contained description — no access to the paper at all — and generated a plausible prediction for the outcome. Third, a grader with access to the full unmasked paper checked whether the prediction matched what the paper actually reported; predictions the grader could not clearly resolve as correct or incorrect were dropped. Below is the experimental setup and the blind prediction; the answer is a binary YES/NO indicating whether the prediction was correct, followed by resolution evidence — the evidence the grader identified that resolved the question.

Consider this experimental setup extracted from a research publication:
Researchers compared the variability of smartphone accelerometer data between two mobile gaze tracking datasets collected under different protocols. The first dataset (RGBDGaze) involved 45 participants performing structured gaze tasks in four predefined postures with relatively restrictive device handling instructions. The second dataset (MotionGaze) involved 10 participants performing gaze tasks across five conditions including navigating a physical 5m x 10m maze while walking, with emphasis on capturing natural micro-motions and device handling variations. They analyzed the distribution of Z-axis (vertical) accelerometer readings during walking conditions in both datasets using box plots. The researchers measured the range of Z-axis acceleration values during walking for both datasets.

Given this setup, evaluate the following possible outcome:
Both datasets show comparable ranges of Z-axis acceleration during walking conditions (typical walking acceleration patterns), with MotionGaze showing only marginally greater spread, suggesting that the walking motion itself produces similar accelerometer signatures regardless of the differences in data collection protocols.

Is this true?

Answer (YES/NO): NO